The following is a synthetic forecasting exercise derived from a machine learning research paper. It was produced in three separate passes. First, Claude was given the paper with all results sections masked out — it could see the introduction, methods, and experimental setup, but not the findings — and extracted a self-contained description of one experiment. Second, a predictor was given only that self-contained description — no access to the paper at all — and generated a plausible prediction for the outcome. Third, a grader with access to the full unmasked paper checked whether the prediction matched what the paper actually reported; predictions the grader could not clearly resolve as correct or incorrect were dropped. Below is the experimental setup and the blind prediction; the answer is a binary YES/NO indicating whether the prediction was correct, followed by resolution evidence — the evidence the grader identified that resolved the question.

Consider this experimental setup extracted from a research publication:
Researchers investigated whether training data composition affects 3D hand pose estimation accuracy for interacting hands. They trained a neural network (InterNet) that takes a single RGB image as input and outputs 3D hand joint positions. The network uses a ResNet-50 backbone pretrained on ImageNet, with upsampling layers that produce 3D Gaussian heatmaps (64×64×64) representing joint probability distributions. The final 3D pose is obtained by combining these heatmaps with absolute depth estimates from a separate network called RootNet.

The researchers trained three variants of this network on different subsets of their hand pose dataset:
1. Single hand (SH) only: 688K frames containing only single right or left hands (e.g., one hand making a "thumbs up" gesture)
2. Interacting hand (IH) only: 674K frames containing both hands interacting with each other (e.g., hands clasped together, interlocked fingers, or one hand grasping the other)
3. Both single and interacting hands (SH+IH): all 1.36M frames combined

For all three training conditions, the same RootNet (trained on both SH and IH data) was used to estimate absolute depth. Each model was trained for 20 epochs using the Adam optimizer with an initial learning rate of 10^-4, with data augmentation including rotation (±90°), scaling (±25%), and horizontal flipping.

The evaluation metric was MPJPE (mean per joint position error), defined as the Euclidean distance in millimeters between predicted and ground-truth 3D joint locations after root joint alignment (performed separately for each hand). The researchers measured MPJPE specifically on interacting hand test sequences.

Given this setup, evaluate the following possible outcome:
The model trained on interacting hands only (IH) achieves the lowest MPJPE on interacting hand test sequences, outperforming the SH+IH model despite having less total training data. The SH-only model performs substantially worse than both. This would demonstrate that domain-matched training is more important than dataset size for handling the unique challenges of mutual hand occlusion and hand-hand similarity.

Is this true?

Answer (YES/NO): NO